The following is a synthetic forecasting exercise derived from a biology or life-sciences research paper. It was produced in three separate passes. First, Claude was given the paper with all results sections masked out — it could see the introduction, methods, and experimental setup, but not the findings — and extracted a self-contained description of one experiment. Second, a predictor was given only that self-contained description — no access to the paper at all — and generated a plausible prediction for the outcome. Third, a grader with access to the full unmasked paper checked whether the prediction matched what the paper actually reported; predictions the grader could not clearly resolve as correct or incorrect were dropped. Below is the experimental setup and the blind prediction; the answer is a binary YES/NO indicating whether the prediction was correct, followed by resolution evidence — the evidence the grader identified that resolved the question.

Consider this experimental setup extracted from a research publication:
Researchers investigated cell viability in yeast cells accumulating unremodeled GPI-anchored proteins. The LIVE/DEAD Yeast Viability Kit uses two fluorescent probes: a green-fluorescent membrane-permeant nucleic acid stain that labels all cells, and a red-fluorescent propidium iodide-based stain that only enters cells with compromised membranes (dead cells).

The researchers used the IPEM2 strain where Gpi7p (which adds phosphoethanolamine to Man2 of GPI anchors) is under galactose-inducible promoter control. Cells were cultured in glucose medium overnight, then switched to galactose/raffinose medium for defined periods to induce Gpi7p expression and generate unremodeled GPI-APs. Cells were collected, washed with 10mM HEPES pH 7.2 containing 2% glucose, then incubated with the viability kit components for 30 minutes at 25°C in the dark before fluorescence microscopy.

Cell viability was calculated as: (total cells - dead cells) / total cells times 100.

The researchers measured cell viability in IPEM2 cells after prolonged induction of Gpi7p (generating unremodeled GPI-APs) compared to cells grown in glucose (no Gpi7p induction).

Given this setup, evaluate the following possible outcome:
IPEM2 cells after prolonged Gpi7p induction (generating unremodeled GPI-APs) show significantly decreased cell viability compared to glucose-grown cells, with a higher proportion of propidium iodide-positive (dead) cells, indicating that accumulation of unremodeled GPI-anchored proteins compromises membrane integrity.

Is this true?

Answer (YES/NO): NO